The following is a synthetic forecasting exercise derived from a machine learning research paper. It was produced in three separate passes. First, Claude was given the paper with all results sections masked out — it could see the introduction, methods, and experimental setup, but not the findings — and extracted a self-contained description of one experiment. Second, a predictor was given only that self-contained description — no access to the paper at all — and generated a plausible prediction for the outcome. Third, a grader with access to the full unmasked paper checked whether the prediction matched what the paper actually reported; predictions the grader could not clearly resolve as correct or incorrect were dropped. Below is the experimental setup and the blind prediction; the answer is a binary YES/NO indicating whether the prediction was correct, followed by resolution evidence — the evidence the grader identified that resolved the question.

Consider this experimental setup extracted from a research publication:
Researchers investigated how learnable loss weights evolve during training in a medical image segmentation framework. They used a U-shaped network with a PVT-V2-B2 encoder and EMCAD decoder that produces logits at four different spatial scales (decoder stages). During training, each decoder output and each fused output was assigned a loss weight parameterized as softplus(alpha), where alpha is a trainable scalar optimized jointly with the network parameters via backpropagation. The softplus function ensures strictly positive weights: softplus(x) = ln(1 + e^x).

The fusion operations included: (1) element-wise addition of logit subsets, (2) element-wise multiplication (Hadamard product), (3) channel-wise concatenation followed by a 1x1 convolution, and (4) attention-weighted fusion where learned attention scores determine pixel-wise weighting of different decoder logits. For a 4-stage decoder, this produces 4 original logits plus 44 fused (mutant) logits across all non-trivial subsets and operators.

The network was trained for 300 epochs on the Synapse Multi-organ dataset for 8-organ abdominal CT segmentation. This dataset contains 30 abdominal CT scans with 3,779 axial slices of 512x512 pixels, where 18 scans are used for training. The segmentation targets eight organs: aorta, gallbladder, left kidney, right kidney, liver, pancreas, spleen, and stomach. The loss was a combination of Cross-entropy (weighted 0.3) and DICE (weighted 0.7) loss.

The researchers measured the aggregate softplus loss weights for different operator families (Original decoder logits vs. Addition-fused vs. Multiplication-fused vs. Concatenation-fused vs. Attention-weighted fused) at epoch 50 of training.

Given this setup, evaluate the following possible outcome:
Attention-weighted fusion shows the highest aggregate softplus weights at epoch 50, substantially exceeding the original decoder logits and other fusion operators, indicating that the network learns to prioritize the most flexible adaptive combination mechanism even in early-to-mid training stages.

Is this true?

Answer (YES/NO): NO